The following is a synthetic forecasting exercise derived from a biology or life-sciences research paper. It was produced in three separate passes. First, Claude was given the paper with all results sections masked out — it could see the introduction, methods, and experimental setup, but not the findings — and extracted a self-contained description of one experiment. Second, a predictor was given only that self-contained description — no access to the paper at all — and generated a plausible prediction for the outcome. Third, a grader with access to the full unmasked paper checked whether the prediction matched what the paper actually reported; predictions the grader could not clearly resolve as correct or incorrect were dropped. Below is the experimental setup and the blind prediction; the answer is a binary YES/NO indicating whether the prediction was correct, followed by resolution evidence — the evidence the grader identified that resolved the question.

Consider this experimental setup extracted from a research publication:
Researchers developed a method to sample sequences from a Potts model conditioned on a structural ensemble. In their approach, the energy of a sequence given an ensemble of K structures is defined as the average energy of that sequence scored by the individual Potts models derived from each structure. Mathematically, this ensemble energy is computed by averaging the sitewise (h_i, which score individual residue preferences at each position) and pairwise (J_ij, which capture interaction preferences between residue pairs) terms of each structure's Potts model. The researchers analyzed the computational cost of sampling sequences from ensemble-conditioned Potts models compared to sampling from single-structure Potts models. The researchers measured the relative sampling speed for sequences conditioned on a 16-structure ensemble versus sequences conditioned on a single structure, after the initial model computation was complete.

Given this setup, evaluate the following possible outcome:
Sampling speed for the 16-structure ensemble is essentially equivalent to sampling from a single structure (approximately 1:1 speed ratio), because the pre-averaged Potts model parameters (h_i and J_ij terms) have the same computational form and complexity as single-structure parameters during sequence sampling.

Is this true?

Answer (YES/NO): YES